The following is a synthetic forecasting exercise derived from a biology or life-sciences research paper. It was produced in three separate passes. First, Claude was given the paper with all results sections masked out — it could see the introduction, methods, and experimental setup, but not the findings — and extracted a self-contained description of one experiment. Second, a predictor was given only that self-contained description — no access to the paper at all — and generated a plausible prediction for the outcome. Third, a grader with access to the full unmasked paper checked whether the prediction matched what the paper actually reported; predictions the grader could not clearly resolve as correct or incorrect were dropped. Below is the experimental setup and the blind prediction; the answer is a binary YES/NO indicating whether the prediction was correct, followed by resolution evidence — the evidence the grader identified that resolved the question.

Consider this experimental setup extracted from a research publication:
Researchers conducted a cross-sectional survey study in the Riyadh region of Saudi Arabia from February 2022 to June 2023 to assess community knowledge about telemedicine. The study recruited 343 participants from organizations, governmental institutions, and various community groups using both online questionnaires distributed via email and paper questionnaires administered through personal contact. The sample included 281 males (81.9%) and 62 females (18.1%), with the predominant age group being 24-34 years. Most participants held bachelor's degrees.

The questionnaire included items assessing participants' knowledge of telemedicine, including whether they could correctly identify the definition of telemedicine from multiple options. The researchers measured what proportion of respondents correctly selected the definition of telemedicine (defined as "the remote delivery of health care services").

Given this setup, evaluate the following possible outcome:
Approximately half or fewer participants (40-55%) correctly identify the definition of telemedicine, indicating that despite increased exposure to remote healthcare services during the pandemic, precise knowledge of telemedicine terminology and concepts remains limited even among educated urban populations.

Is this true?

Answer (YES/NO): NO